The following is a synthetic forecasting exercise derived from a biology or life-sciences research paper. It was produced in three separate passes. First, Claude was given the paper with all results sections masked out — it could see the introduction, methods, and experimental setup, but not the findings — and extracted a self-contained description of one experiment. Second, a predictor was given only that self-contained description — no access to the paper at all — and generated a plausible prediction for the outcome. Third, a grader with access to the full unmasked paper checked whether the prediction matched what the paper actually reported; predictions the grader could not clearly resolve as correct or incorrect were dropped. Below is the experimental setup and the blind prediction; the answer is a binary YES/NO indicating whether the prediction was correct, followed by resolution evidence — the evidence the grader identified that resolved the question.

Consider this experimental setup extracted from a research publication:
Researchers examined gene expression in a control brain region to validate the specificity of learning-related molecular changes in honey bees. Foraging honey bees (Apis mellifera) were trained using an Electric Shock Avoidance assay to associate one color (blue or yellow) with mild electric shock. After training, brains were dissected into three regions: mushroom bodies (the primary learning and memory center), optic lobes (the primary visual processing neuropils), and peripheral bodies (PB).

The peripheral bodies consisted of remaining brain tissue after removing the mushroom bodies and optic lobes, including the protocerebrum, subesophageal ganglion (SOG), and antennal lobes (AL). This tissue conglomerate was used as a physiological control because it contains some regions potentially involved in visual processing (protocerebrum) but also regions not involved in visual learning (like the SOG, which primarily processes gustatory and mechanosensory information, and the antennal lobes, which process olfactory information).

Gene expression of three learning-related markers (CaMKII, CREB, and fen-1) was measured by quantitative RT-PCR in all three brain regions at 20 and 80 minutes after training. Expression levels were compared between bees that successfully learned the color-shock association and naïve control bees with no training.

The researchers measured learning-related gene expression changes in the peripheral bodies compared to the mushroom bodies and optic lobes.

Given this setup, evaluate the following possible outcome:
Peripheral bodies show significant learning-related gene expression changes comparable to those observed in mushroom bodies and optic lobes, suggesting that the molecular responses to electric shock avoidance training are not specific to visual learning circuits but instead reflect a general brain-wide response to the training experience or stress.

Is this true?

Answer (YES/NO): NO